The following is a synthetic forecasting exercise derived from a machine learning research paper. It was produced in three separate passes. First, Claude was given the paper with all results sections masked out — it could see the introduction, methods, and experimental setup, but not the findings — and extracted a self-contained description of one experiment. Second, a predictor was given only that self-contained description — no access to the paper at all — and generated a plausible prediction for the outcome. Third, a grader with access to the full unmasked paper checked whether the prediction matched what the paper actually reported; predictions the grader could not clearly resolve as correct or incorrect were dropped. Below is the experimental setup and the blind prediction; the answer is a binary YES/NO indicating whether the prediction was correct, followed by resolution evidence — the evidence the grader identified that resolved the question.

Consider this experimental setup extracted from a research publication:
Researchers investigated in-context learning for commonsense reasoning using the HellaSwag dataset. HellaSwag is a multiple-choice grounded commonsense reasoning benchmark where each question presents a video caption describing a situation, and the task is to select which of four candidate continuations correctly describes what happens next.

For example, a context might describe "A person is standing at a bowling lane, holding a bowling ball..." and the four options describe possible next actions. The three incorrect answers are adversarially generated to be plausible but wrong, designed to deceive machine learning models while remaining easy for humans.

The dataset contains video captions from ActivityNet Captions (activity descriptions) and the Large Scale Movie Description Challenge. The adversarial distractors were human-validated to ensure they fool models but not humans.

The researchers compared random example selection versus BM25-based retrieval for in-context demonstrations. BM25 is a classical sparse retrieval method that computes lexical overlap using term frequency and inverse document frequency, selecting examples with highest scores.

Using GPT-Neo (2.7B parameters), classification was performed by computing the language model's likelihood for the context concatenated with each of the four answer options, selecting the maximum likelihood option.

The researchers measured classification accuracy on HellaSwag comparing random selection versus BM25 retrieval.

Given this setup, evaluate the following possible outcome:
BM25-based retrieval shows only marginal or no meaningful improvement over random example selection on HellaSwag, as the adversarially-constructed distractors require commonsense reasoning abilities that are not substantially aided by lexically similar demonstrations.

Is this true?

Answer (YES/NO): YES